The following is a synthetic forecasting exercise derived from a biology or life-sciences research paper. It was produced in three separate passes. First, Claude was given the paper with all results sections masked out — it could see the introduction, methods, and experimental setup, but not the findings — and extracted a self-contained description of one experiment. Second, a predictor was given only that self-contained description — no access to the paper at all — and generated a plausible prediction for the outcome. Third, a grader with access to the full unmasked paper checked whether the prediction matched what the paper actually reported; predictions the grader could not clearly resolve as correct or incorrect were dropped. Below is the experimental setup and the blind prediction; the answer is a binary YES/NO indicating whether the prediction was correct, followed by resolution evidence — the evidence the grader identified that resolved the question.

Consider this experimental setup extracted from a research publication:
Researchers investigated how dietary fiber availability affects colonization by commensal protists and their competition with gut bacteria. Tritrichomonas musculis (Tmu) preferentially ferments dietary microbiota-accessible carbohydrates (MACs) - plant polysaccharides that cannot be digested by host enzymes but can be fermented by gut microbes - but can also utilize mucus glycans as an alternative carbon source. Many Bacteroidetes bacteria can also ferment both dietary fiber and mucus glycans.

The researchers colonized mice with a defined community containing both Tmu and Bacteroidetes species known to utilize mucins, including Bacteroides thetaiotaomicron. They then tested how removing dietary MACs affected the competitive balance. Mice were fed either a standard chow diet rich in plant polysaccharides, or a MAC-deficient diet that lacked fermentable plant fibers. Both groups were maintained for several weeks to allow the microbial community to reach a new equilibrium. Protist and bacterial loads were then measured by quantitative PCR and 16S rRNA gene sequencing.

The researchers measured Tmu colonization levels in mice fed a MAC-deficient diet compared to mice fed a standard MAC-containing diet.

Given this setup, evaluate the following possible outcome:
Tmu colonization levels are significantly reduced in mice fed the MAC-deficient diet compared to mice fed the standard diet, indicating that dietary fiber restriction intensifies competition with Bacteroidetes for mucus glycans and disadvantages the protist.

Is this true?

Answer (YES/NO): YES